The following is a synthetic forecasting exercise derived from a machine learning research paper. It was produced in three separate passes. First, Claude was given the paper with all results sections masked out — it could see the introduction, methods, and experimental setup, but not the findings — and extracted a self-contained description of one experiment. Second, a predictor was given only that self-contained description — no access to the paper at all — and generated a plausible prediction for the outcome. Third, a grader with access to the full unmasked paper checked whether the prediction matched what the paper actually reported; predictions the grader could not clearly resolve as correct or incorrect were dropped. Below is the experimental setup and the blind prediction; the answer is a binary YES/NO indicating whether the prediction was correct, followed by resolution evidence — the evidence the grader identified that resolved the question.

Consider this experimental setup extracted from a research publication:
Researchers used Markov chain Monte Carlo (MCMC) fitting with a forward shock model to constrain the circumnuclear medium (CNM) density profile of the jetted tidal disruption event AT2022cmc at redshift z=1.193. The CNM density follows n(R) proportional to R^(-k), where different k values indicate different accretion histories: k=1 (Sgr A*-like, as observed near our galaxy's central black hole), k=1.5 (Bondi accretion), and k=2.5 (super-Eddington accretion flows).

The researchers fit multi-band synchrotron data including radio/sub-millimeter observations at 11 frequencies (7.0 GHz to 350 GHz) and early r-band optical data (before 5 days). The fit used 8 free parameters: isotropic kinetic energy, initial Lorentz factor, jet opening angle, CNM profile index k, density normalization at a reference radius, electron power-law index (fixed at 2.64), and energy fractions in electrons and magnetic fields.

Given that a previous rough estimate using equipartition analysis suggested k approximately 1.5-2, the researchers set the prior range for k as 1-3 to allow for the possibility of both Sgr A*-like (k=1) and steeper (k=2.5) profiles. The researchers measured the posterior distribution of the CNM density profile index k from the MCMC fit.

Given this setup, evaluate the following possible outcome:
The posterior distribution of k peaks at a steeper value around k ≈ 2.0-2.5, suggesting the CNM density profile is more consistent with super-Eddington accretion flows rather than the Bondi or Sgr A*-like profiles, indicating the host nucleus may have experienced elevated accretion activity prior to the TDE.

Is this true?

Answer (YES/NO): NO